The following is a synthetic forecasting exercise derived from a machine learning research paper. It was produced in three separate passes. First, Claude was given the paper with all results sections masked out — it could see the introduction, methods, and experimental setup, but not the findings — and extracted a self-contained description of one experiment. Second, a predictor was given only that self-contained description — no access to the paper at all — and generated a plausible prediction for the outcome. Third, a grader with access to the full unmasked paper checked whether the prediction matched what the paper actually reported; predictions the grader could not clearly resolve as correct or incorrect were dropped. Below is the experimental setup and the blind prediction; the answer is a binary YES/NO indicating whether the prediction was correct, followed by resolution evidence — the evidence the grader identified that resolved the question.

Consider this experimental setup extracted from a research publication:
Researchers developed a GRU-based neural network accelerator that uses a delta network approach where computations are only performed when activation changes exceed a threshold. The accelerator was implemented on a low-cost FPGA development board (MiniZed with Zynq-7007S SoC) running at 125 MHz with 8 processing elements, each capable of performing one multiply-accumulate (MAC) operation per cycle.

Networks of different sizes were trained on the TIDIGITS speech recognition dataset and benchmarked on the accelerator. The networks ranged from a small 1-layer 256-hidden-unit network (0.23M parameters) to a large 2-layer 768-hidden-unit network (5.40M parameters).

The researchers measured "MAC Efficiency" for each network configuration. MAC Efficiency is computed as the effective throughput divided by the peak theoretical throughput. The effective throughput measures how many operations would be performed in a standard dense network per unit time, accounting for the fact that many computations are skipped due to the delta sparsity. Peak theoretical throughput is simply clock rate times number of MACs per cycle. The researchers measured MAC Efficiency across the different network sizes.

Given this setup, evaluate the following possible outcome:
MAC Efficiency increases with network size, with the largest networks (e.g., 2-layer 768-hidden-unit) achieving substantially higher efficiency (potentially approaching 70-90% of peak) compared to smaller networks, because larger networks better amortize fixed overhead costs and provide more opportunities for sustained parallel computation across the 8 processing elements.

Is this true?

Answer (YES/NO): NO